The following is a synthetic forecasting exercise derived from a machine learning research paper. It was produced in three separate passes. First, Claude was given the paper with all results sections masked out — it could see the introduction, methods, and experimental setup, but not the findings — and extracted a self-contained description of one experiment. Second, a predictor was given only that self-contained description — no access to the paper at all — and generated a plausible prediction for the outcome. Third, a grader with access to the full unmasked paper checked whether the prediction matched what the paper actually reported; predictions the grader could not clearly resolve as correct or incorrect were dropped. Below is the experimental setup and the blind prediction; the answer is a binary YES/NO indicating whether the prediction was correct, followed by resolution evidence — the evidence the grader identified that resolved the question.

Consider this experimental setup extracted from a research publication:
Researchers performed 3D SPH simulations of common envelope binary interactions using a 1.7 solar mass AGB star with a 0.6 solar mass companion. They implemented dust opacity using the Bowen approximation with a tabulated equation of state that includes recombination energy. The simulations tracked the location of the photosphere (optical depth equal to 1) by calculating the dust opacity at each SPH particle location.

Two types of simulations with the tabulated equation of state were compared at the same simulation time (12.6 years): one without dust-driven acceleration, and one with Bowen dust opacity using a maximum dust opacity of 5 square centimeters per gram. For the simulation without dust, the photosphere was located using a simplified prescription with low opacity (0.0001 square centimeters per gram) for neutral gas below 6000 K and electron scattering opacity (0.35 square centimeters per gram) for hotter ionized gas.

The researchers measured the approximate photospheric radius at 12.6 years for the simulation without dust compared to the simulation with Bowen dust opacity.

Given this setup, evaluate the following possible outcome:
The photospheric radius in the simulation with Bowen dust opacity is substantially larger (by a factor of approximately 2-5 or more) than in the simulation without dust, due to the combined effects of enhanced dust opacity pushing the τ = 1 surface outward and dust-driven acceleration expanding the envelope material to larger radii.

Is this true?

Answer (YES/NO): YES